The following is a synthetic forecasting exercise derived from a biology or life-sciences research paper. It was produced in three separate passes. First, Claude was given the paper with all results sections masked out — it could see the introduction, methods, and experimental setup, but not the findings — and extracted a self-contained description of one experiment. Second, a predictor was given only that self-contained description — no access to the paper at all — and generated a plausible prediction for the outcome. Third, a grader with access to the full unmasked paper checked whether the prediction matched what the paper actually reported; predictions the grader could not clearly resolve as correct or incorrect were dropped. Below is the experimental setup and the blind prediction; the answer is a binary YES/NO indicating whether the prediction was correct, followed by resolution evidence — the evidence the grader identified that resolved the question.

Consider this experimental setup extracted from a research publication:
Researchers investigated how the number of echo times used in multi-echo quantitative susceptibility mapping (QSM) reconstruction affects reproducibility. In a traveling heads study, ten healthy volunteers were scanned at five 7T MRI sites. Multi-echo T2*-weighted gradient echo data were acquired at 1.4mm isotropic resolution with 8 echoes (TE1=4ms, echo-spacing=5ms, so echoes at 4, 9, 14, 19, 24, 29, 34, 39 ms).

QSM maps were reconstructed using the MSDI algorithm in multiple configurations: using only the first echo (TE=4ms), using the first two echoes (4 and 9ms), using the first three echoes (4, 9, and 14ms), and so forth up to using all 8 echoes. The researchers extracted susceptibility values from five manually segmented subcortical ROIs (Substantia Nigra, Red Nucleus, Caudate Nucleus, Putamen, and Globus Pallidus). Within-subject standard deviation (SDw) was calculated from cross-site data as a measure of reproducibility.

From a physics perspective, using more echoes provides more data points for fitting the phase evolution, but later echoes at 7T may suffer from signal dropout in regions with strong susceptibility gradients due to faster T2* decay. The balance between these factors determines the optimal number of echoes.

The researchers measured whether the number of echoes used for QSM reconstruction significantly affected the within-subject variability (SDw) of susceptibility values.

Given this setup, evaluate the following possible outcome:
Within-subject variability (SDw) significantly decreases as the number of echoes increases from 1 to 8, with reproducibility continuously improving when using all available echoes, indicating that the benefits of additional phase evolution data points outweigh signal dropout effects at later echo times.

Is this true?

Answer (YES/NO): NO